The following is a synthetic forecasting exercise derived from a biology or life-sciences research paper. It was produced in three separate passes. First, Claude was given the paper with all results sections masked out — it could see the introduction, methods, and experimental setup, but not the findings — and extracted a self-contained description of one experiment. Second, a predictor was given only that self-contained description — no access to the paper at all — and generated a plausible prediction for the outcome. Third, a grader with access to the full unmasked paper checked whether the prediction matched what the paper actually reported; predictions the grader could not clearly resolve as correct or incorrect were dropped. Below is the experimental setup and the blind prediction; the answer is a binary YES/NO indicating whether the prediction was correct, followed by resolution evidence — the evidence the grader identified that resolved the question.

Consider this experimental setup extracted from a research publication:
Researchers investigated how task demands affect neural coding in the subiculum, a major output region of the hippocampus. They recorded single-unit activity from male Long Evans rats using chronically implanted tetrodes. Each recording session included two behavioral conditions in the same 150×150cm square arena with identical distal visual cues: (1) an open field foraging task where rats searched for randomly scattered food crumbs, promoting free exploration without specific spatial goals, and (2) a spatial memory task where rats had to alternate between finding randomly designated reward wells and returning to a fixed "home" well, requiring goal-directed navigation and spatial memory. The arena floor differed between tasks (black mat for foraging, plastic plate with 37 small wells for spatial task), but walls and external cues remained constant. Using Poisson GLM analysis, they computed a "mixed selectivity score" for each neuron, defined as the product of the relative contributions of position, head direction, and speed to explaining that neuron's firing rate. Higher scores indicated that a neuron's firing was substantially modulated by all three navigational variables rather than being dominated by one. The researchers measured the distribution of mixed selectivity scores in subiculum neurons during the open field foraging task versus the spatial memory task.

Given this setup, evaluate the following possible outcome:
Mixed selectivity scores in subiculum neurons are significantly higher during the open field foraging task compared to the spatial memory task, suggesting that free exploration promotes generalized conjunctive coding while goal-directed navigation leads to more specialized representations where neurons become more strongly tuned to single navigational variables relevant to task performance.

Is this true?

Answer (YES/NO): NO